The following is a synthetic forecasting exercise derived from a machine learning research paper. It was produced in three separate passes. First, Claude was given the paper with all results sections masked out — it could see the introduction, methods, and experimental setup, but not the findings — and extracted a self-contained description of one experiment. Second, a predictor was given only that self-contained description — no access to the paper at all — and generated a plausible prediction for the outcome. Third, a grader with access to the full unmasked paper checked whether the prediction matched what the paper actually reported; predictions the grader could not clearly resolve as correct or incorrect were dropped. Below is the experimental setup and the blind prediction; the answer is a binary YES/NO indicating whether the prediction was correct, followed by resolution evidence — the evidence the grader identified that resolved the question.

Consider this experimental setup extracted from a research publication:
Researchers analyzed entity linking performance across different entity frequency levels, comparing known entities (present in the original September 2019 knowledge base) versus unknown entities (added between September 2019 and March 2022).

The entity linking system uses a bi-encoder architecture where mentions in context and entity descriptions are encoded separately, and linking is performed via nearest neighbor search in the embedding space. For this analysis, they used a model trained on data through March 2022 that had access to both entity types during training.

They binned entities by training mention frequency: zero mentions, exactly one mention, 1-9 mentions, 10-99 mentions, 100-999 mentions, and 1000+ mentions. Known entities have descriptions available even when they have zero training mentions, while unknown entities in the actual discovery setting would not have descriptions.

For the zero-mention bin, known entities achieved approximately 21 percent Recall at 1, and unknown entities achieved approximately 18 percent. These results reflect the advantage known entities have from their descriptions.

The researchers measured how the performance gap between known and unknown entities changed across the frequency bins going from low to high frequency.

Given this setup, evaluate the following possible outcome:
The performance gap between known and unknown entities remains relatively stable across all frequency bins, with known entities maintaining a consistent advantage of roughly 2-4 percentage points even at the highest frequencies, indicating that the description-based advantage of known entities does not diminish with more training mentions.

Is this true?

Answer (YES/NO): NO